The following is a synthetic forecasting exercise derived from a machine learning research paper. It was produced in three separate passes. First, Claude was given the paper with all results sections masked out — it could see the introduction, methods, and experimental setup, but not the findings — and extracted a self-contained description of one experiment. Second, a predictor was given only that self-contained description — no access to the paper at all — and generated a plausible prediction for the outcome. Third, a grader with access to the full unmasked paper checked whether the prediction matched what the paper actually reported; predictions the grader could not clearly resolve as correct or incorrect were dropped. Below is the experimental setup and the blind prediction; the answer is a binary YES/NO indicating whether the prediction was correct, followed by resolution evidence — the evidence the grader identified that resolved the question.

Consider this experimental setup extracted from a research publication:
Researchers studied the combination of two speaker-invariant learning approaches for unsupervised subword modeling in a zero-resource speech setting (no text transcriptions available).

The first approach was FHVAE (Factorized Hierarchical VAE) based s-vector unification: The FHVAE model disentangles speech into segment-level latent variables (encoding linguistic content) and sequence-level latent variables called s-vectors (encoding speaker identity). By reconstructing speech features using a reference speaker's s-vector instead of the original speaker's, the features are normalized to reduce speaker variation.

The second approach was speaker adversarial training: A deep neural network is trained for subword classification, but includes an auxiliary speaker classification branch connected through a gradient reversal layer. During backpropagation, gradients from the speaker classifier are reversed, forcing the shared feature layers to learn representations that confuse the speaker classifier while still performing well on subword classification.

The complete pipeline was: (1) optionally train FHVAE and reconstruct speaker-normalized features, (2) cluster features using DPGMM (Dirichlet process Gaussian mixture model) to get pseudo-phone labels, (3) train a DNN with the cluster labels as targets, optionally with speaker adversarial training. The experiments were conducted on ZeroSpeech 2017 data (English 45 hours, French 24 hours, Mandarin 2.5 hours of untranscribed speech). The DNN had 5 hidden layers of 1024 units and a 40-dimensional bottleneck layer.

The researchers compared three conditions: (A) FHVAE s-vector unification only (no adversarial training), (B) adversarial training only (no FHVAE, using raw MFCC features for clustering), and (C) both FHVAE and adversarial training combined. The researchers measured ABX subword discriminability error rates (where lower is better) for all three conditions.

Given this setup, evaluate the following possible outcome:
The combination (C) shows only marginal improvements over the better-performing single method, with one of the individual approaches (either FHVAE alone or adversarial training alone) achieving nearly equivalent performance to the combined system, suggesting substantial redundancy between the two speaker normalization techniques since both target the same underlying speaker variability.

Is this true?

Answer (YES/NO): NO